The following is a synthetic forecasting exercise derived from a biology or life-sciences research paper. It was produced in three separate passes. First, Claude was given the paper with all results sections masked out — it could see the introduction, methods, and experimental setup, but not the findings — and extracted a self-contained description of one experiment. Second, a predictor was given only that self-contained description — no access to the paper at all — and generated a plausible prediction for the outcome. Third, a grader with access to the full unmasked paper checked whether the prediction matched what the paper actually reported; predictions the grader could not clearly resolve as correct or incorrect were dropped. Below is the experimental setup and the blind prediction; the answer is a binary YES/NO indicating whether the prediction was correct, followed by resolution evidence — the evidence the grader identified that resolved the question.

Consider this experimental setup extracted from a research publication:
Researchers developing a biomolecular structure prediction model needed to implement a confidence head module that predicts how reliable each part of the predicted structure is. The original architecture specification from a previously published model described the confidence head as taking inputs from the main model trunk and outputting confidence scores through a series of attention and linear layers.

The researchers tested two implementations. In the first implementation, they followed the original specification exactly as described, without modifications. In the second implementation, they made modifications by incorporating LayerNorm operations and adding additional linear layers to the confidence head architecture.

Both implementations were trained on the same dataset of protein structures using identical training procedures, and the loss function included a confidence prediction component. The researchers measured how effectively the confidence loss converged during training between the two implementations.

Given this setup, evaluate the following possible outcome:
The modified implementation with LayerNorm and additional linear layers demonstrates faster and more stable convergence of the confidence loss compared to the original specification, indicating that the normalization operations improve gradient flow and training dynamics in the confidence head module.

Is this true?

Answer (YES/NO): NO